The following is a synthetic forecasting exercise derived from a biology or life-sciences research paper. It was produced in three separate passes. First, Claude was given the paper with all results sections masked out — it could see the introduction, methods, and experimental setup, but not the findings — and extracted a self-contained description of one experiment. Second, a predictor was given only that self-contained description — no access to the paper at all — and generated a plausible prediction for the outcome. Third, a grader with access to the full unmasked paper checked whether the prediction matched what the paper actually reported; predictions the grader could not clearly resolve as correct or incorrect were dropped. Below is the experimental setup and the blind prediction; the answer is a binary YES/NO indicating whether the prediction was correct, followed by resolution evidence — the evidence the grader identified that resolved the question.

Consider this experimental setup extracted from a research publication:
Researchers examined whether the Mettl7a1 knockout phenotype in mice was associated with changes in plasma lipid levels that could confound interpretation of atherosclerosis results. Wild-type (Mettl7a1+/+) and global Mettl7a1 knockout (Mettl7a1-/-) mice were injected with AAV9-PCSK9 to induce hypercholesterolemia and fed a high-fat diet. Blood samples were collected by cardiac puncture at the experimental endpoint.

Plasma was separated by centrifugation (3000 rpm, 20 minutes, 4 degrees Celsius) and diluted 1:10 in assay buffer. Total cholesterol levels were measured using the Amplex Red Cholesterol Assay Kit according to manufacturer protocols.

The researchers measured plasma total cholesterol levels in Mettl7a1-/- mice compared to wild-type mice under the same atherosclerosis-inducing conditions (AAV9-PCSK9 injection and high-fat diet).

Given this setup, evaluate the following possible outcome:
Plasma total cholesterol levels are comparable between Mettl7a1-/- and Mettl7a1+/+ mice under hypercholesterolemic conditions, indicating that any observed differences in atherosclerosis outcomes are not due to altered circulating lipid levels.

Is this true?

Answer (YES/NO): YES